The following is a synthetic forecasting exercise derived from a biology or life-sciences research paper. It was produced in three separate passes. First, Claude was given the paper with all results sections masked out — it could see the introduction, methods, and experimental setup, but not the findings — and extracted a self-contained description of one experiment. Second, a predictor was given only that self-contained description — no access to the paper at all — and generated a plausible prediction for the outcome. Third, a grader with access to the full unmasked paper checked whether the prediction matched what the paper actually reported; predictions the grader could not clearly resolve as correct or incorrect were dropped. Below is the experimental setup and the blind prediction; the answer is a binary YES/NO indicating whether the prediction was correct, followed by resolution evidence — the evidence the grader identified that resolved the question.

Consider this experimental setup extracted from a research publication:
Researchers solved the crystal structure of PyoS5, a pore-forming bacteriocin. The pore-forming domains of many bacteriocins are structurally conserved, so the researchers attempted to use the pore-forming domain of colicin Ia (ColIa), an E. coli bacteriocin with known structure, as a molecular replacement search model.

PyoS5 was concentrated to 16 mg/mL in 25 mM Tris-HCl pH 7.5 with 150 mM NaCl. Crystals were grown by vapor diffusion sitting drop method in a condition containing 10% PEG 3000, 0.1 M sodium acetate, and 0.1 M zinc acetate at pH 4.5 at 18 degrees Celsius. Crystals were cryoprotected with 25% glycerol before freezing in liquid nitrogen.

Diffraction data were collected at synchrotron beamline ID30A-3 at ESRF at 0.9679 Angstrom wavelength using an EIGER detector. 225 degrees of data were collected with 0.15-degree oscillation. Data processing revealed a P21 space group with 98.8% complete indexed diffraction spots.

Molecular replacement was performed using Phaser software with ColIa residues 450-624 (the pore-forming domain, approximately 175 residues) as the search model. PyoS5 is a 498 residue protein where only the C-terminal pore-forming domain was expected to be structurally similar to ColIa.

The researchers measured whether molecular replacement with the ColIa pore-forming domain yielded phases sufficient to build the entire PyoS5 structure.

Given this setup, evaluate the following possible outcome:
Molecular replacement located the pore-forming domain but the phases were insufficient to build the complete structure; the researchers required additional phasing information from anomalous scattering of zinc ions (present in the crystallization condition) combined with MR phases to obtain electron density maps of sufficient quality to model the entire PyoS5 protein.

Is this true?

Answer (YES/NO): YES